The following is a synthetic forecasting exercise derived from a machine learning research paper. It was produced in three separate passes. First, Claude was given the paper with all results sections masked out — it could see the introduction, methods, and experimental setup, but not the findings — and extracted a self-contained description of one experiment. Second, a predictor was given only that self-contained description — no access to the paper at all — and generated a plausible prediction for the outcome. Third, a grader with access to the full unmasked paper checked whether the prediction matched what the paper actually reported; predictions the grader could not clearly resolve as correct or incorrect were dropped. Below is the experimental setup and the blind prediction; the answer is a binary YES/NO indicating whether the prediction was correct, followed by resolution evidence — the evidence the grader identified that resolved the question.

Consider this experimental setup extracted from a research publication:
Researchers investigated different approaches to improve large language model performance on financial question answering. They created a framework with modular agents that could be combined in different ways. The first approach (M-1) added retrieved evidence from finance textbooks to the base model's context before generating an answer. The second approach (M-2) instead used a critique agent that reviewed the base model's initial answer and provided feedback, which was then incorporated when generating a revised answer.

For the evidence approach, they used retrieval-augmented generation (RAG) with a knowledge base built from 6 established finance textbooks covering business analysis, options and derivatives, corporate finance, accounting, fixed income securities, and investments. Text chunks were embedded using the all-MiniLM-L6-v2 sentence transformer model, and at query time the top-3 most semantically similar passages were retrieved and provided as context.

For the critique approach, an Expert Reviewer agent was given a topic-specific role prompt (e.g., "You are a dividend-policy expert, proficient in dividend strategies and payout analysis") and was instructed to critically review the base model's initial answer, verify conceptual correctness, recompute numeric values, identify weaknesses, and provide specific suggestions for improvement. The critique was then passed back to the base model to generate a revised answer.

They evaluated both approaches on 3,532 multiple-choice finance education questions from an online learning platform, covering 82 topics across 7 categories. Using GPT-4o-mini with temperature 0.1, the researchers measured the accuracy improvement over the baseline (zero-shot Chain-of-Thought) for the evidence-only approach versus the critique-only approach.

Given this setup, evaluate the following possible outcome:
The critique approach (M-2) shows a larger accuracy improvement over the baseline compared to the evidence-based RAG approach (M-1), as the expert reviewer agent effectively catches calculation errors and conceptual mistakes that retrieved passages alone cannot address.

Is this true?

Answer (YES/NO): YES